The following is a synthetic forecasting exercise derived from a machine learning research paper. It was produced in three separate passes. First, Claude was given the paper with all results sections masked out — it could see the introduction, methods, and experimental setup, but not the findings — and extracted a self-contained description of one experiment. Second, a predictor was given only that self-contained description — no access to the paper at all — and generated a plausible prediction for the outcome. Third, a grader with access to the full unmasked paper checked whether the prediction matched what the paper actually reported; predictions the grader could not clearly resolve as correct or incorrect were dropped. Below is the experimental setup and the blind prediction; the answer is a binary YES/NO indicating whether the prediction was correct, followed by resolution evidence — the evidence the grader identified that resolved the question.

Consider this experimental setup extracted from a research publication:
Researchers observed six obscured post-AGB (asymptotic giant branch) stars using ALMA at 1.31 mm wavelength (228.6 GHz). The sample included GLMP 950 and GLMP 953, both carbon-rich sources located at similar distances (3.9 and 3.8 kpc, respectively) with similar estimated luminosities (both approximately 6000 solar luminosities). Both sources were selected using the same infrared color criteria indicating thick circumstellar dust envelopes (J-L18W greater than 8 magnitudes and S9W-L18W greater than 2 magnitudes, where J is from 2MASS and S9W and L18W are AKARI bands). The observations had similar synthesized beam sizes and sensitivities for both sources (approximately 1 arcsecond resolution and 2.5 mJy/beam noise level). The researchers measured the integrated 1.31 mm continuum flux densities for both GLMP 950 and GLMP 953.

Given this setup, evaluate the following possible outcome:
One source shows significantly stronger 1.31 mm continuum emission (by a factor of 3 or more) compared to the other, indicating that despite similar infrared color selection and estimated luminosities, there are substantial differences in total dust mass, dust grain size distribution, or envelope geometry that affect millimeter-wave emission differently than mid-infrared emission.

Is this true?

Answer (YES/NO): YES